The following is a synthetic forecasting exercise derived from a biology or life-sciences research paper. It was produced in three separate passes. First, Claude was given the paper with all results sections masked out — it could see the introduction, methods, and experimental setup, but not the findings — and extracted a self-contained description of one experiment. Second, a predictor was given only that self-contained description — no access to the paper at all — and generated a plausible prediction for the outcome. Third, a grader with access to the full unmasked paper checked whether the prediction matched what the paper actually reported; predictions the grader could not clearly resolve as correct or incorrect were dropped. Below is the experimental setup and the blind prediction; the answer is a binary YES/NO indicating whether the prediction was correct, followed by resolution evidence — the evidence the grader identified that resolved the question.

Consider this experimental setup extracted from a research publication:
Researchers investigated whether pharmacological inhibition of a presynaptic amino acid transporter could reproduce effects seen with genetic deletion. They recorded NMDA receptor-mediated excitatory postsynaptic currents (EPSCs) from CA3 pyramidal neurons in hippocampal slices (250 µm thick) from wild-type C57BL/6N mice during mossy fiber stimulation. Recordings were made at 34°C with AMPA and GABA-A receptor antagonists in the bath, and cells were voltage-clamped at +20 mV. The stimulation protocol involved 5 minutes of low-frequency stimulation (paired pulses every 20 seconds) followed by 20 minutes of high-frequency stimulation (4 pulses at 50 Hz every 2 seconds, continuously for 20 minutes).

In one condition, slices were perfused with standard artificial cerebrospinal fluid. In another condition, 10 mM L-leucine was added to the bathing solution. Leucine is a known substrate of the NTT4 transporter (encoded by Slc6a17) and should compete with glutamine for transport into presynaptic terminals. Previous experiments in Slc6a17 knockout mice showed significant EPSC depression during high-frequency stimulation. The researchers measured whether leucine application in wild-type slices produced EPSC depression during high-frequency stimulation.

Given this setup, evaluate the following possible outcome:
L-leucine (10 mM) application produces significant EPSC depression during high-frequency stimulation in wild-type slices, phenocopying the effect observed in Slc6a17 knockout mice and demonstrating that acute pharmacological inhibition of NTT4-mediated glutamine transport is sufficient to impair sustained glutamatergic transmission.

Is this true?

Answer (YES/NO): YES